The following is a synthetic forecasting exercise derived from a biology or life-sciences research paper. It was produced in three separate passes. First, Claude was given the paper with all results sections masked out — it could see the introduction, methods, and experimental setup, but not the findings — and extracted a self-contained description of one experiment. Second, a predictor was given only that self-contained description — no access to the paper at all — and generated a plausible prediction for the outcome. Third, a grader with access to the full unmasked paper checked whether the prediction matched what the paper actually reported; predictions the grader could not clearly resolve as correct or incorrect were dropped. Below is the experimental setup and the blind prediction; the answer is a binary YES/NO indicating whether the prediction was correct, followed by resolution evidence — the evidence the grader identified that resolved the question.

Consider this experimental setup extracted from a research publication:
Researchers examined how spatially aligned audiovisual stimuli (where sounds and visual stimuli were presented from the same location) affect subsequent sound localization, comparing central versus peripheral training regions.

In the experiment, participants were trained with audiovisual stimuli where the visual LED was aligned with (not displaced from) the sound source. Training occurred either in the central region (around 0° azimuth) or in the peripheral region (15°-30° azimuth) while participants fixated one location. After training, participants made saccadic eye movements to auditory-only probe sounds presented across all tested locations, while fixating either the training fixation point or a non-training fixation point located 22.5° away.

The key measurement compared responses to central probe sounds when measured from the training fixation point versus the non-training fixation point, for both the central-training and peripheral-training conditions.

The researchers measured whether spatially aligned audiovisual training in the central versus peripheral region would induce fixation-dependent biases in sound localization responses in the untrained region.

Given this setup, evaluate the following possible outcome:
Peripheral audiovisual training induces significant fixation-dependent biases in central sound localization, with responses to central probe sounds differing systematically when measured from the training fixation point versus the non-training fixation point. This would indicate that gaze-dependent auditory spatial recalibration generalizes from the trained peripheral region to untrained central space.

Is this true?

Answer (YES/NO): YES